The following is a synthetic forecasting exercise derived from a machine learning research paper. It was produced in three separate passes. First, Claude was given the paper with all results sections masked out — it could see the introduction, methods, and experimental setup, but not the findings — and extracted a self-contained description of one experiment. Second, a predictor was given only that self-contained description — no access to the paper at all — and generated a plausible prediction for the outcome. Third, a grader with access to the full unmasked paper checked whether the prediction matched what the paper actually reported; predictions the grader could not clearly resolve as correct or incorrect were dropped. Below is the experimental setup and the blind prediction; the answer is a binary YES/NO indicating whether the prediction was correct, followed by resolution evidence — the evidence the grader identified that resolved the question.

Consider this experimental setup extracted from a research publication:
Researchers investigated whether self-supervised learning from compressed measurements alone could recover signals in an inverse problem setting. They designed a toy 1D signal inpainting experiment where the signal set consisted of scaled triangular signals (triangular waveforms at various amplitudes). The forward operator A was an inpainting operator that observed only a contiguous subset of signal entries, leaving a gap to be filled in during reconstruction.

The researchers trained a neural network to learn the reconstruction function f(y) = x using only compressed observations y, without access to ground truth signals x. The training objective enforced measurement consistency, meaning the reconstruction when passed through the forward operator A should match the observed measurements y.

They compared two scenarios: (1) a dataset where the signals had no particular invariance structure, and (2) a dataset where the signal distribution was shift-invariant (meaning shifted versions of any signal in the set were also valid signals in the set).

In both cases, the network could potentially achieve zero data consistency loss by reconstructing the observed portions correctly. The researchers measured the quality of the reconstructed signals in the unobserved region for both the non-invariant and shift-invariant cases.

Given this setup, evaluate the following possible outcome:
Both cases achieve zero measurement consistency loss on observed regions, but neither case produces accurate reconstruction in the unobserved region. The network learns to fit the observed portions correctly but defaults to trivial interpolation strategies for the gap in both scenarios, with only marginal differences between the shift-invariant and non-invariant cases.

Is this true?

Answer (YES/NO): NO